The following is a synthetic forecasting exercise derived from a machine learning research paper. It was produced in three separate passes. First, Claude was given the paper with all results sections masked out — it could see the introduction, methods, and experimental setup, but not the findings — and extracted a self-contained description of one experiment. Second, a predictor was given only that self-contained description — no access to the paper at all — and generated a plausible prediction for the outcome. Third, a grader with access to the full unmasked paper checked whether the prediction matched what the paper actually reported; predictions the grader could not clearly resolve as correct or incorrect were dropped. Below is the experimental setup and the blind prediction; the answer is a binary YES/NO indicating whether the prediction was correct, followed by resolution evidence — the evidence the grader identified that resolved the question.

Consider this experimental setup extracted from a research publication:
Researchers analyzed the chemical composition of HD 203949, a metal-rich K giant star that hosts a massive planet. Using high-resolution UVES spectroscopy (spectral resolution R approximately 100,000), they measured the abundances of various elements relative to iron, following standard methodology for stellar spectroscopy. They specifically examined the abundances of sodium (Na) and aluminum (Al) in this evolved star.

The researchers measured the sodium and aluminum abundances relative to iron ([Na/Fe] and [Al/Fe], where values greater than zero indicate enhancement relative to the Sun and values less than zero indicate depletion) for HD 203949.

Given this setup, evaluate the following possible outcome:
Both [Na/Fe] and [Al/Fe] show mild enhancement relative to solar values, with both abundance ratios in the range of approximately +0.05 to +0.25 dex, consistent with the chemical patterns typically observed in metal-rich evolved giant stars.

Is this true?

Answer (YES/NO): YES